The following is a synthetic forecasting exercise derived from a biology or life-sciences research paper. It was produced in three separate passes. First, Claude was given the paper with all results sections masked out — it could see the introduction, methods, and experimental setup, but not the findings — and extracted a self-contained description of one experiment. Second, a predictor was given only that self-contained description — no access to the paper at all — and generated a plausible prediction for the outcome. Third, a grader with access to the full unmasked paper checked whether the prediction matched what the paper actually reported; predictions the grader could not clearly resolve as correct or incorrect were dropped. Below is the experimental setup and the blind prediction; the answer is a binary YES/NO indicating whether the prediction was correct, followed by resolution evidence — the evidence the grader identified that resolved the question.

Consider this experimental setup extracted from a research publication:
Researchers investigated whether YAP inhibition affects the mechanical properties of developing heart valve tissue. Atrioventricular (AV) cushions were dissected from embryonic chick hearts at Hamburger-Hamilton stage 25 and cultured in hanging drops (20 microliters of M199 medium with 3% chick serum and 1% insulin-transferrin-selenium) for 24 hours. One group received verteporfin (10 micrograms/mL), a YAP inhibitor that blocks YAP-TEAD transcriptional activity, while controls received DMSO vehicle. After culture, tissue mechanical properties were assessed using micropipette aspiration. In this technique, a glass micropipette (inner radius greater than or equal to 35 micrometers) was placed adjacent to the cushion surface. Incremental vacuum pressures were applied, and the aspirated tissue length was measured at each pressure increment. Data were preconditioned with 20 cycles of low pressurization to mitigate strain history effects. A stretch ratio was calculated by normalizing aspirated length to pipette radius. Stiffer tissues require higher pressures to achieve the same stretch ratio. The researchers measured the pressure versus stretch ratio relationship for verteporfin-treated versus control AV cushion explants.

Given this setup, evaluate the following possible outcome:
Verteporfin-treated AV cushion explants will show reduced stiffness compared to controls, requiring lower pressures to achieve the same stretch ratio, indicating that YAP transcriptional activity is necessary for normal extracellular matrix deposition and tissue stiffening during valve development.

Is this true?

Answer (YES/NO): NO